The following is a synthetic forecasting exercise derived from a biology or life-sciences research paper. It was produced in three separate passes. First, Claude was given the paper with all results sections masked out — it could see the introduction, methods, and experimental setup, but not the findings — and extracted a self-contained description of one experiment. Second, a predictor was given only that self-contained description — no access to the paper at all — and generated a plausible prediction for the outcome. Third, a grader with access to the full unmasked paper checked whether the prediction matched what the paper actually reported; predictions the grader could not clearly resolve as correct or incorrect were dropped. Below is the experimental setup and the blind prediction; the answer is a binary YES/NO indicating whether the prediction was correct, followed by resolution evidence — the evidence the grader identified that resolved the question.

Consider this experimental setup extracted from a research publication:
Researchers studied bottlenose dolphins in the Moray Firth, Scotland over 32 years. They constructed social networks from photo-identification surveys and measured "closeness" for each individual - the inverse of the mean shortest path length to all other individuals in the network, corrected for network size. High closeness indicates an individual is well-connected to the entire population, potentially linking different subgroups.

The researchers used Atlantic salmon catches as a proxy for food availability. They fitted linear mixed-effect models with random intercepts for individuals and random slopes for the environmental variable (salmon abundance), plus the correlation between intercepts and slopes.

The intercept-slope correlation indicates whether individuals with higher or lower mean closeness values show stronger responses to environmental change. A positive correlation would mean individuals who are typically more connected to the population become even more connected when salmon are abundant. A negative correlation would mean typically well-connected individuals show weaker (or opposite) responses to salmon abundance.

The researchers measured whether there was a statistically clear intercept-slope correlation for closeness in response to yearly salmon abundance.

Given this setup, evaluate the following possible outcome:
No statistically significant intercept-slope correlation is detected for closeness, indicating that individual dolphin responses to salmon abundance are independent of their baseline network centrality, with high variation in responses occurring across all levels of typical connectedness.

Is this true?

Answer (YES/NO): NO